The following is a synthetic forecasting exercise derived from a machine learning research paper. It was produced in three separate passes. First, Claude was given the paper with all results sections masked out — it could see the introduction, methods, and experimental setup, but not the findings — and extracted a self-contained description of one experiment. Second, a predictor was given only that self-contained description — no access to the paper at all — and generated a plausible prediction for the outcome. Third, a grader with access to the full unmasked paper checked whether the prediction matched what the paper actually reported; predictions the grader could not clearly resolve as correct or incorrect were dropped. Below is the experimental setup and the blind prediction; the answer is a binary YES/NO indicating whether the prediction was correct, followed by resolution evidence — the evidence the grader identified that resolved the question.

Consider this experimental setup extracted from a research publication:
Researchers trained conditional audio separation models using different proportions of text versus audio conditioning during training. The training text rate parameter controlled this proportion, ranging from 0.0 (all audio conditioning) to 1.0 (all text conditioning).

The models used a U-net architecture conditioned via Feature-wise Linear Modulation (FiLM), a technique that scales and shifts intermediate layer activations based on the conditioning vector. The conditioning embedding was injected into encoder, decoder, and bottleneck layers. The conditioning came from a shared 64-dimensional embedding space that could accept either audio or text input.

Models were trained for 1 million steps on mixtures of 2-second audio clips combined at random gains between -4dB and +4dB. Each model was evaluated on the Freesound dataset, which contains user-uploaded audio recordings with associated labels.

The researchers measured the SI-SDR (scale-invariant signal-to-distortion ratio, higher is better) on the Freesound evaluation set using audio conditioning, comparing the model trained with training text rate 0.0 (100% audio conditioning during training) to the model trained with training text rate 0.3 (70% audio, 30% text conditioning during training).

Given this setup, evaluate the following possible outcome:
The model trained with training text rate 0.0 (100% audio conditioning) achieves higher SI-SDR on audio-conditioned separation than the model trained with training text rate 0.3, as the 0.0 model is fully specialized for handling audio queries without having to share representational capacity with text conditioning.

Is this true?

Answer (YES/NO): NO